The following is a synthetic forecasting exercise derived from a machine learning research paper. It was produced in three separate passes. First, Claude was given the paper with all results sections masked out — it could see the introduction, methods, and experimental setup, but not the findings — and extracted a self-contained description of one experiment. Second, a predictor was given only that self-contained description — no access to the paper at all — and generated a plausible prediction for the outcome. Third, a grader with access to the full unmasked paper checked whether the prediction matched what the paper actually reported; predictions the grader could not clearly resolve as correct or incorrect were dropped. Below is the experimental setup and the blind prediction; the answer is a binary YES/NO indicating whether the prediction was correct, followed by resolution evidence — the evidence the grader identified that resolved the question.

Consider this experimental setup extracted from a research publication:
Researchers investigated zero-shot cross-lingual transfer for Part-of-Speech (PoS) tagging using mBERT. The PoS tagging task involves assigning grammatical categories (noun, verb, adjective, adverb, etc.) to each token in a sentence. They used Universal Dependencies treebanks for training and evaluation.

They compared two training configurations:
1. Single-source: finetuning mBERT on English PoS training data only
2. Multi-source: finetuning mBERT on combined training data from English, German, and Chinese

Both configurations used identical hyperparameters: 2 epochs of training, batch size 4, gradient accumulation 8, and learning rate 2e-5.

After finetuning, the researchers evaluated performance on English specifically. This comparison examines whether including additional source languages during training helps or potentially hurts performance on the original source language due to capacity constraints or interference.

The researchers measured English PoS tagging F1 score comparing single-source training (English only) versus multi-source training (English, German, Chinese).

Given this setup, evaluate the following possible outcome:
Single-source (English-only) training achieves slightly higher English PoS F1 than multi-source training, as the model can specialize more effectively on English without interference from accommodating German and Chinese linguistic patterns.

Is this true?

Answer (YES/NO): YES